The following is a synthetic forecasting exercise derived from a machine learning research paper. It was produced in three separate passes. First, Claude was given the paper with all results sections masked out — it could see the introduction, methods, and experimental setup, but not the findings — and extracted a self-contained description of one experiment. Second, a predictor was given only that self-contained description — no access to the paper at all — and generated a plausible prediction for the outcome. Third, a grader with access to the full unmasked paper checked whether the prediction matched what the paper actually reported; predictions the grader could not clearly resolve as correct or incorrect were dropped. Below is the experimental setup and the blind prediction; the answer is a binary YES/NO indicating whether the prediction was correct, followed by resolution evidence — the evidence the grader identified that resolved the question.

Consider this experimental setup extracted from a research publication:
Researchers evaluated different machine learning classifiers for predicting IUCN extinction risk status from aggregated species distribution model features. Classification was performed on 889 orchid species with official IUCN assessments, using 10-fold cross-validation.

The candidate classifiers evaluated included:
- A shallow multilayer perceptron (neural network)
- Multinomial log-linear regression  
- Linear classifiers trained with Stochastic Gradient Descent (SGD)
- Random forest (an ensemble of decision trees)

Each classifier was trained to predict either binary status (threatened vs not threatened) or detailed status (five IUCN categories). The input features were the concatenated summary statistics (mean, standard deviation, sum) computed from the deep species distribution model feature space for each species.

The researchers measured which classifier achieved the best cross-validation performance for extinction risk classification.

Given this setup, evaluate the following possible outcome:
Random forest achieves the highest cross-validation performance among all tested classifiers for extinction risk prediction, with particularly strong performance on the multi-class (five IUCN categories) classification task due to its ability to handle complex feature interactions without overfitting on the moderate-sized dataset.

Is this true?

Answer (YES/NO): NO